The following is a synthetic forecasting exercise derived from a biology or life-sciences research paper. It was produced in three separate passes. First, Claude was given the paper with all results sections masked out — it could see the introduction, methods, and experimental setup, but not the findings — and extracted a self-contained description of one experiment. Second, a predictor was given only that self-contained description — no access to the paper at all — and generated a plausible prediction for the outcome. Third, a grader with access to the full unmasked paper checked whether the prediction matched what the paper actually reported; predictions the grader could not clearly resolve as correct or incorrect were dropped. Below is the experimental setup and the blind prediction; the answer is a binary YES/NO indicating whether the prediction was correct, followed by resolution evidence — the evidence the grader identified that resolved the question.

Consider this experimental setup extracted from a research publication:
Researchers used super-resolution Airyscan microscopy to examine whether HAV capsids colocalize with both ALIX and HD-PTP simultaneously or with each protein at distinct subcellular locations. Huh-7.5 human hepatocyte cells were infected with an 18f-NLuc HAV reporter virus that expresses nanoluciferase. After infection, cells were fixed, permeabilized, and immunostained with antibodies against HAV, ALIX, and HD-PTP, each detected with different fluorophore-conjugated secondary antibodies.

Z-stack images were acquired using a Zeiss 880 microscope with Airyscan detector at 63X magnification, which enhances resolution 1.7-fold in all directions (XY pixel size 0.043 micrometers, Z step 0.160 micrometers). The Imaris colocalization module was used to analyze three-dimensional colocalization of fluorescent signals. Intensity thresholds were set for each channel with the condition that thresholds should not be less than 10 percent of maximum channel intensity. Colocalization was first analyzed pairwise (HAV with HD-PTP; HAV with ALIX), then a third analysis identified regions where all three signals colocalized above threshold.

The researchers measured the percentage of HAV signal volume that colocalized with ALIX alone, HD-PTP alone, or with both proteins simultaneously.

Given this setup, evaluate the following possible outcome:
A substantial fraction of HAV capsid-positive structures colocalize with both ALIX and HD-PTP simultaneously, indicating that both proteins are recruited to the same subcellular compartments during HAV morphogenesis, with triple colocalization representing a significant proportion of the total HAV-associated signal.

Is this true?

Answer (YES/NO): NO